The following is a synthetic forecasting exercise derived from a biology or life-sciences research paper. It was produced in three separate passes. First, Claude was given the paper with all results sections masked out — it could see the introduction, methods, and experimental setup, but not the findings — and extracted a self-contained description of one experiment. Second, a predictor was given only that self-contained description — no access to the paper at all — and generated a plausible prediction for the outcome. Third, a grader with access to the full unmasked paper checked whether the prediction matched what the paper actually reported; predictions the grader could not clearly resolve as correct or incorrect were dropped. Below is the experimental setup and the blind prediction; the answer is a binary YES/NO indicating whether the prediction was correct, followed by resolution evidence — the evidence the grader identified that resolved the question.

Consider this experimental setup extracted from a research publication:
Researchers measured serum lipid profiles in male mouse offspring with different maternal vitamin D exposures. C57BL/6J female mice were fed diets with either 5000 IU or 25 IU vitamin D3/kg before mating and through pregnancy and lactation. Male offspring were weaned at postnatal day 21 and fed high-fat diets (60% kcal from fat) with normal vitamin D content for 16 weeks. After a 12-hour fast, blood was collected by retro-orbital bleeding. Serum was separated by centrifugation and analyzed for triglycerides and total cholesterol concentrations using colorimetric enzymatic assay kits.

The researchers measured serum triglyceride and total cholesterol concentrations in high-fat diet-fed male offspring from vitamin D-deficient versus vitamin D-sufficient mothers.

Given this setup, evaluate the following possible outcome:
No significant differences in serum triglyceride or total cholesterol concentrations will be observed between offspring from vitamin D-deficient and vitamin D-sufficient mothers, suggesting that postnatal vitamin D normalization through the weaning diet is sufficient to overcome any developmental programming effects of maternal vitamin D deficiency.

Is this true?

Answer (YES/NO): NO